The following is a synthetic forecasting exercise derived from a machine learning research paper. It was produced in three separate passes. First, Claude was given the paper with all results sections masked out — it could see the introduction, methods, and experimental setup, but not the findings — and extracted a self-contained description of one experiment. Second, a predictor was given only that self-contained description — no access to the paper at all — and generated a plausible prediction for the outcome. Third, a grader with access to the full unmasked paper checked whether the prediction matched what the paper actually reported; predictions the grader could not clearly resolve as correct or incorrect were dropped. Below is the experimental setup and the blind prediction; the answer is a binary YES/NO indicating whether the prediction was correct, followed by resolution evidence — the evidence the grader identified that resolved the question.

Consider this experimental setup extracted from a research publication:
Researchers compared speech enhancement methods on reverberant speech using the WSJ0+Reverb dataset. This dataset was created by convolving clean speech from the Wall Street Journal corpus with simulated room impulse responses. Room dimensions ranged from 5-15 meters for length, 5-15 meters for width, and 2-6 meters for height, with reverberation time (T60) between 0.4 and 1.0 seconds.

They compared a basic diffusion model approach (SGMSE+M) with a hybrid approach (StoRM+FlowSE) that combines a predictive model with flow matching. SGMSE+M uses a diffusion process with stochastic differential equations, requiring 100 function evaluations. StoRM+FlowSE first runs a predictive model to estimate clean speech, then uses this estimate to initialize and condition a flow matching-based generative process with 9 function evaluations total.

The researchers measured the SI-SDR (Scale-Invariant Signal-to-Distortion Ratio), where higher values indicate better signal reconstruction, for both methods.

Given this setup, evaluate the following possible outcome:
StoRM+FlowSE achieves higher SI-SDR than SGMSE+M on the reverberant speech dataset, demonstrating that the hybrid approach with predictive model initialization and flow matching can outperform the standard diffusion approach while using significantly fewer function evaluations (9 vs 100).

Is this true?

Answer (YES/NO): YES